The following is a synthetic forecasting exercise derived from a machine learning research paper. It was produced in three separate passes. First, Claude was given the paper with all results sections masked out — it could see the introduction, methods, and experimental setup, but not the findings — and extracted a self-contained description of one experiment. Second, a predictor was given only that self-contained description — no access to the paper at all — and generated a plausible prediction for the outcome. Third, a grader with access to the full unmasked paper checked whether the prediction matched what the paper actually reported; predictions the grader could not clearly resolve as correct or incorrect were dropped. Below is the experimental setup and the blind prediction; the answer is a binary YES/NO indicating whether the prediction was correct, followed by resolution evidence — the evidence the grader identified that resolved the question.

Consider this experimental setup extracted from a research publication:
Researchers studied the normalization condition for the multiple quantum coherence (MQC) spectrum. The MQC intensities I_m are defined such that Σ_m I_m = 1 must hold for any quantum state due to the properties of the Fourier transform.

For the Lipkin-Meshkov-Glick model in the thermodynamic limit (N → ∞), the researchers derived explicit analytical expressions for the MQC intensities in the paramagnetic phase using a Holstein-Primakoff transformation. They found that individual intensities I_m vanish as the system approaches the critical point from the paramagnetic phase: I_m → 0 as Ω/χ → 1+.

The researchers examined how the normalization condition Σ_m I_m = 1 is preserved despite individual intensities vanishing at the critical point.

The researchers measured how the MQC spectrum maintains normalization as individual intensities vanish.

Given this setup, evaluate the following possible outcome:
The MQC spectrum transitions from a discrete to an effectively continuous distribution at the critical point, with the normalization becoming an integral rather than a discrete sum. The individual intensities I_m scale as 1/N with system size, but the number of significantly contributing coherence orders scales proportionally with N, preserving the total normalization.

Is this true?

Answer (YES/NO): NO